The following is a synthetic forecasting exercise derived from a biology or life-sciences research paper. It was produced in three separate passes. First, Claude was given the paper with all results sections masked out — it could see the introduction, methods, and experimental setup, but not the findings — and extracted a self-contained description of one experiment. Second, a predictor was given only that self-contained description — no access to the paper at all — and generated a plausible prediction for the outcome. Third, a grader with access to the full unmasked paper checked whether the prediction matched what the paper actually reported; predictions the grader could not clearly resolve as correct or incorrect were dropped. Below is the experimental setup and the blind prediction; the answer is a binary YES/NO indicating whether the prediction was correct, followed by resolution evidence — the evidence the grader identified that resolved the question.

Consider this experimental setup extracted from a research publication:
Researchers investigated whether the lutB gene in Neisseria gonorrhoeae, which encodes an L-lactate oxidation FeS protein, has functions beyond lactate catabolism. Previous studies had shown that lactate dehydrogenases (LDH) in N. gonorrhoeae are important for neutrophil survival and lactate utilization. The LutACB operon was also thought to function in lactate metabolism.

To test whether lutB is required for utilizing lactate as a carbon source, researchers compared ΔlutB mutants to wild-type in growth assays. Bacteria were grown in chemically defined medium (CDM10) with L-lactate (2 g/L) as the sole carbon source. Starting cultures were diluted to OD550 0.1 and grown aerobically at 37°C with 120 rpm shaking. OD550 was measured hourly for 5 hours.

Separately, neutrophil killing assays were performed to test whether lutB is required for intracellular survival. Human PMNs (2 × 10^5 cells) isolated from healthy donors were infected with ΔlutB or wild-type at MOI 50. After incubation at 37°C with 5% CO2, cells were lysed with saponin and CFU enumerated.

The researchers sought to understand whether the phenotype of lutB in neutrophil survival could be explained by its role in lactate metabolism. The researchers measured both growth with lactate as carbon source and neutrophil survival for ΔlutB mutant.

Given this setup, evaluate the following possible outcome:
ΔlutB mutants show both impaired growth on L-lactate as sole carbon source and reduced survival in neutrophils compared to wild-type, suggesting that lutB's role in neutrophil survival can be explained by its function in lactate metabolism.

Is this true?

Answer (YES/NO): NO